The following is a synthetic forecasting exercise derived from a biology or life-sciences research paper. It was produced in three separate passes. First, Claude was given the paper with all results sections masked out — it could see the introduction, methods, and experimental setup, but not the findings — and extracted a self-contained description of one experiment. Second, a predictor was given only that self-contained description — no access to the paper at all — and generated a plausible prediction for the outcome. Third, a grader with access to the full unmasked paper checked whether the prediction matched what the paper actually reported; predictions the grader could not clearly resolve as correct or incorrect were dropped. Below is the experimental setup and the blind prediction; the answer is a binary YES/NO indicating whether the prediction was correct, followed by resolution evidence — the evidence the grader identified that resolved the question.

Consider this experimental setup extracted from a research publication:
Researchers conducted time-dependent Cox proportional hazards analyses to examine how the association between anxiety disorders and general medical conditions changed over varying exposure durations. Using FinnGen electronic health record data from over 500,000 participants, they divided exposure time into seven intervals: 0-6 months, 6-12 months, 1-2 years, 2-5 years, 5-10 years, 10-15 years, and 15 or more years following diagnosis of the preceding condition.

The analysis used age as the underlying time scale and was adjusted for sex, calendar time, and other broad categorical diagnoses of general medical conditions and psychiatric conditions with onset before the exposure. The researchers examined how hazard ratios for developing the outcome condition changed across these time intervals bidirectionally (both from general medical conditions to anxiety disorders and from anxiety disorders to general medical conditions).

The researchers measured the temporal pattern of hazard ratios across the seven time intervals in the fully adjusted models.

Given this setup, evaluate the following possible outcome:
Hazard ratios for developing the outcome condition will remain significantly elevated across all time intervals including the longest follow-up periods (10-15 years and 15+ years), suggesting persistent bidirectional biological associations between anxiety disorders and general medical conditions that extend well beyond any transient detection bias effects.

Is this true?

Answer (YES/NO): YES